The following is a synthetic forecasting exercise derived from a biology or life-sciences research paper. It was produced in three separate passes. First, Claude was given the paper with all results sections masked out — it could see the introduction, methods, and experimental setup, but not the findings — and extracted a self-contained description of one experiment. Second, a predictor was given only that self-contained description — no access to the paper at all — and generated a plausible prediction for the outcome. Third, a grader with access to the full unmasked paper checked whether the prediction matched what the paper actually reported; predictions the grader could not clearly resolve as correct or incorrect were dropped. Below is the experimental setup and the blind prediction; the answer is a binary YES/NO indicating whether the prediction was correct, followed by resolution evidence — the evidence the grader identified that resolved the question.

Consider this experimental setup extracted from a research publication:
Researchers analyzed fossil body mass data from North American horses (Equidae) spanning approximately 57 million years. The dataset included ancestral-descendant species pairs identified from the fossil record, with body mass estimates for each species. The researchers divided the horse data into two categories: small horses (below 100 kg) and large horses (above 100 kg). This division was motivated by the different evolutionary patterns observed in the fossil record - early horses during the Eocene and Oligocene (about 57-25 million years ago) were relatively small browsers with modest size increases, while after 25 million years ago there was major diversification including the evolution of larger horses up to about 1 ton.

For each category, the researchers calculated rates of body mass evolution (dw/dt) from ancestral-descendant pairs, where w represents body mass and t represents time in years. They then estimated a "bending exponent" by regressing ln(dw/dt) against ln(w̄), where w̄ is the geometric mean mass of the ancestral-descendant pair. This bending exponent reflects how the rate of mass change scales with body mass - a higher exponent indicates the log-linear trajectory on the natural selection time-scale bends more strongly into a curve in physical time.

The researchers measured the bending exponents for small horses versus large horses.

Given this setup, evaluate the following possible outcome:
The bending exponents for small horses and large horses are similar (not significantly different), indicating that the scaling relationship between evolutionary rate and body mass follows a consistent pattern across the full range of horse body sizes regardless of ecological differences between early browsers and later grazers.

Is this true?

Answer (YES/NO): NO